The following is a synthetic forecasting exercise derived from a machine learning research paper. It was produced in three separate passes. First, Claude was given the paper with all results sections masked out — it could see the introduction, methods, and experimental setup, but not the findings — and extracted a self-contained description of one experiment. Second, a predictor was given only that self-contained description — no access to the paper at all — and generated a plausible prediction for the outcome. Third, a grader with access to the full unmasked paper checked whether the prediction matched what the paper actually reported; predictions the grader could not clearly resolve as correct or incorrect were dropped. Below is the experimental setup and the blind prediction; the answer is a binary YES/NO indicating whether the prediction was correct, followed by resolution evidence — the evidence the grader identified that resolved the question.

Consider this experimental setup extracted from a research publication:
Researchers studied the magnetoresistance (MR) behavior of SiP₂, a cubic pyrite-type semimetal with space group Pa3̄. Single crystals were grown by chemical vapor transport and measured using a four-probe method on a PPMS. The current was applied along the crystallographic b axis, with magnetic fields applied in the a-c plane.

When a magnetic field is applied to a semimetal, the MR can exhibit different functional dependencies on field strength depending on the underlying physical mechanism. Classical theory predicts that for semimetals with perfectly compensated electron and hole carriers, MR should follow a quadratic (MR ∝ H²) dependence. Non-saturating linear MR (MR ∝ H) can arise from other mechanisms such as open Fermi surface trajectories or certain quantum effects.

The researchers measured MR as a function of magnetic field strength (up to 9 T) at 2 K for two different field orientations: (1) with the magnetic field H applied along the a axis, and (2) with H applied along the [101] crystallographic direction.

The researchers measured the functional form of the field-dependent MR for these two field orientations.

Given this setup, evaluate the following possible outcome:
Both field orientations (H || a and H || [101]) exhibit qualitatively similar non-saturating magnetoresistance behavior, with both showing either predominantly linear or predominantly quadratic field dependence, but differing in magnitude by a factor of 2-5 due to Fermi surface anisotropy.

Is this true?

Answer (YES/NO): NO